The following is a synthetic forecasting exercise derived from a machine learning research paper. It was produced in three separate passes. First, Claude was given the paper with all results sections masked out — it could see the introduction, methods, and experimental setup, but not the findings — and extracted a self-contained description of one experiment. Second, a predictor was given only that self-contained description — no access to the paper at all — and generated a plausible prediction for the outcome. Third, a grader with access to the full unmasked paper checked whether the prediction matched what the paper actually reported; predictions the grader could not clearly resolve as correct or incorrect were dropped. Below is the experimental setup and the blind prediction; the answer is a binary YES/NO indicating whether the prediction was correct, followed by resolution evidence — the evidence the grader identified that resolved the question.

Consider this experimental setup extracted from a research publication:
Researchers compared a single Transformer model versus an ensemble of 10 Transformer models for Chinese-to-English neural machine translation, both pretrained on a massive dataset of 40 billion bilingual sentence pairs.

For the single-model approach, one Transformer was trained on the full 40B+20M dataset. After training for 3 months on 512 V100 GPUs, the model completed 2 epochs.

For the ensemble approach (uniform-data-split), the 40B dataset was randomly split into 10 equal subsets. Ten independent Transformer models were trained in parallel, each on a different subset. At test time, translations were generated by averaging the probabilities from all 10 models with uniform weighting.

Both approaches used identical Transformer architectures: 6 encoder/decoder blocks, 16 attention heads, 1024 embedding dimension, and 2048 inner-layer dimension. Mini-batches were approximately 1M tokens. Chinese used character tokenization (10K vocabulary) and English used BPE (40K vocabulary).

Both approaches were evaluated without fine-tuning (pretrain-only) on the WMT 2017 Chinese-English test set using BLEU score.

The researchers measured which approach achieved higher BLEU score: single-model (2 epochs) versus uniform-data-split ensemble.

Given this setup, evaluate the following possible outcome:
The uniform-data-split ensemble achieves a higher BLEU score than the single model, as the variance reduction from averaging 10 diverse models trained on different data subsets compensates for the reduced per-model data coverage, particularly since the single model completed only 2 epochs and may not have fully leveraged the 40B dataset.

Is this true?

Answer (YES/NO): YES